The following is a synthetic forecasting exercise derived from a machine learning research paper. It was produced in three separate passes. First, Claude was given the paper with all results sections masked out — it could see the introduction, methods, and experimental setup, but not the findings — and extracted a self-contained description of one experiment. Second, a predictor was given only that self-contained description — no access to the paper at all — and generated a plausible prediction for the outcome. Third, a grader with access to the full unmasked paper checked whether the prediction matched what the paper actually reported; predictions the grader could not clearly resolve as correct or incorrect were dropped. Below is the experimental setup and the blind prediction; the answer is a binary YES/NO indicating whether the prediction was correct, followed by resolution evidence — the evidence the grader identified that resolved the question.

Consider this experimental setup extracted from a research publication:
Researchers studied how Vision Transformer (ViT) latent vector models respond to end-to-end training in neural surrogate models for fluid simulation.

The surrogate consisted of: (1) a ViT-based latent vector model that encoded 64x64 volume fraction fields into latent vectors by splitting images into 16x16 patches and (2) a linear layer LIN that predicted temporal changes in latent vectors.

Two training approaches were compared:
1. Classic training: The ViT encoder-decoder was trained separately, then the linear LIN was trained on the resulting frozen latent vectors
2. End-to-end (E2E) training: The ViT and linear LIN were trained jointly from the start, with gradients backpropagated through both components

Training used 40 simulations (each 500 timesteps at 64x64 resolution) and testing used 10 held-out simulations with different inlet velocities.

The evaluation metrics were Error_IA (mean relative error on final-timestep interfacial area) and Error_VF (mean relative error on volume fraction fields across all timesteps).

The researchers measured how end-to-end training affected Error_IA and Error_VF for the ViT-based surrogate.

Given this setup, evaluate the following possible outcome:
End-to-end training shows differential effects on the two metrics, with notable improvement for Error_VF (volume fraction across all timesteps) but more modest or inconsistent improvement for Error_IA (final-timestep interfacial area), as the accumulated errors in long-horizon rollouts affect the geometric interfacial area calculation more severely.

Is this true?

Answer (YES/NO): NO